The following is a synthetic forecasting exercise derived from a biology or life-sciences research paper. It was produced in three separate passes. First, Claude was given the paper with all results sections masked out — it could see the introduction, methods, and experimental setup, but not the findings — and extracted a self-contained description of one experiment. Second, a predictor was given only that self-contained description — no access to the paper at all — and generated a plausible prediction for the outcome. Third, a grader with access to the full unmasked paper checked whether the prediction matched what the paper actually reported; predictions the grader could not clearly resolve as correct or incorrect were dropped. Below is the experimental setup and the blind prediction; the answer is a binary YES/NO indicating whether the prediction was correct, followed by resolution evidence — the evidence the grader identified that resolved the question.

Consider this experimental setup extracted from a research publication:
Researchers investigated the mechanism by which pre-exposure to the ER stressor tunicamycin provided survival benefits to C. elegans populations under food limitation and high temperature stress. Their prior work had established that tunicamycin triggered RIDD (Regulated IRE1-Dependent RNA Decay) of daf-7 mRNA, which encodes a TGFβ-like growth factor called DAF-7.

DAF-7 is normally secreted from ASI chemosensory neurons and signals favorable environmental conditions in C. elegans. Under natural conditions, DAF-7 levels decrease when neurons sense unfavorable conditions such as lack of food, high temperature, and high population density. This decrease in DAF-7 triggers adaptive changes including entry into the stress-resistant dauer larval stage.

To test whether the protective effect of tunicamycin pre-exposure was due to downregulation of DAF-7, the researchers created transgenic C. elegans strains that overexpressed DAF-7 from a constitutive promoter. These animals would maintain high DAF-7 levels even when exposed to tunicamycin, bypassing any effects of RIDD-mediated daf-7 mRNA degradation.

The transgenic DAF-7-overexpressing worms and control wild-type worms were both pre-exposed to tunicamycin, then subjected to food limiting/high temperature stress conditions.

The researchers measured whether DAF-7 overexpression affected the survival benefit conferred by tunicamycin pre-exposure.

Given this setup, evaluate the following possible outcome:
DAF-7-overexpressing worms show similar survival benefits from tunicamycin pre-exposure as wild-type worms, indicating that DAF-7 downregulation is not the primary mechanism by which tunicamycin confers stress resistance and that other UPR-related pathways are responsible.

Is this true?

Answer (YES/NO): NO